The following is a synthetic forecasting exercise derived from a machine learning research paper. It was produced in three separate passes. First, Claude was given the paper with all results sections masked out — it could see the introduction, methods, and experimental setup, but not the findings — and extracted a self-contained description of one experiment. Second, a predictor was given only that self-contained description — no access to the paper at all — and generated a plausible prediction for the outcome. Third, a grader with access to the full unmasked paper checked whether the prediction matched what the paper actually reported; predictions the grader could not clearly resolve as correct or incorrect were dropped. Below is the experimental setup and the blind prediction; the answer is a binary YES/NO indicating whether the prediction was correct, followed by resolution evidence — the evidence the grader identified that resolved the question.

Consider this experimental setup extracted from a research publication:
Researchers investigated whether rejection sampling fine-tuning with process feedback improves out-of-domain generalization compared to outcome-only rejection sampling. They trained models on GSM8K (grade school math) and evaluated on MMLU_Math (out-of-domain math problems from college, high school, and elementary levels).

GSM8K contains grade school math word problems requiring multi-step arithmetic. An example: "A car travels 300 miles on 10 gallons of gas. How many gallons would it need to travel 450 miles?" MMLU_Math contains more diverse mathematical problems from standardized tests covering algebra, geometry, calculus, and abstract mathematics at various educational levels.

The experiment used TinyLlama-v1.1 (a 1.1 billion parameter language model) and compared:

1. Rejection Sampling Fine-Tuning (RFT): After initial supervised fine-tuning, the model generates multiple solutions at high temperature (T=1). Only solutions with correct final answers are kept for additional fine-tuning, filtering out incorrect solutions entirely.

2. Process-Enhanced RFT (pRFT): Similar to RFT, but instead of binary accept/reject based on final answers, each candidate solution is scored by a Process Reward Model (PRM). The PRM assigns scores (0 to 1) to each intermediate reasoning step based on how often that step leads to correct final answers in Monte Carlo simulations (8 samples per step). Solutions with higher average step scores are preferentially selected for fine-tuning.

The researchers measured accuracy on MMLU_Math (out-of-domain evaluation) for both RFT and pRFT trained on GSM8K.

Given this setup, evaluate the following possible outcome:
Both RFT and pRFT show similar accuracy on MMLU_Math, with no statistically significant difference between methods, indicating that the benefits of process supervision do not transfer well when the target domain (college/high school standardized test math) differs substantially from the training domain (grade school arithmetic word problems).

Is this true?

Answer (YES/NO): NO